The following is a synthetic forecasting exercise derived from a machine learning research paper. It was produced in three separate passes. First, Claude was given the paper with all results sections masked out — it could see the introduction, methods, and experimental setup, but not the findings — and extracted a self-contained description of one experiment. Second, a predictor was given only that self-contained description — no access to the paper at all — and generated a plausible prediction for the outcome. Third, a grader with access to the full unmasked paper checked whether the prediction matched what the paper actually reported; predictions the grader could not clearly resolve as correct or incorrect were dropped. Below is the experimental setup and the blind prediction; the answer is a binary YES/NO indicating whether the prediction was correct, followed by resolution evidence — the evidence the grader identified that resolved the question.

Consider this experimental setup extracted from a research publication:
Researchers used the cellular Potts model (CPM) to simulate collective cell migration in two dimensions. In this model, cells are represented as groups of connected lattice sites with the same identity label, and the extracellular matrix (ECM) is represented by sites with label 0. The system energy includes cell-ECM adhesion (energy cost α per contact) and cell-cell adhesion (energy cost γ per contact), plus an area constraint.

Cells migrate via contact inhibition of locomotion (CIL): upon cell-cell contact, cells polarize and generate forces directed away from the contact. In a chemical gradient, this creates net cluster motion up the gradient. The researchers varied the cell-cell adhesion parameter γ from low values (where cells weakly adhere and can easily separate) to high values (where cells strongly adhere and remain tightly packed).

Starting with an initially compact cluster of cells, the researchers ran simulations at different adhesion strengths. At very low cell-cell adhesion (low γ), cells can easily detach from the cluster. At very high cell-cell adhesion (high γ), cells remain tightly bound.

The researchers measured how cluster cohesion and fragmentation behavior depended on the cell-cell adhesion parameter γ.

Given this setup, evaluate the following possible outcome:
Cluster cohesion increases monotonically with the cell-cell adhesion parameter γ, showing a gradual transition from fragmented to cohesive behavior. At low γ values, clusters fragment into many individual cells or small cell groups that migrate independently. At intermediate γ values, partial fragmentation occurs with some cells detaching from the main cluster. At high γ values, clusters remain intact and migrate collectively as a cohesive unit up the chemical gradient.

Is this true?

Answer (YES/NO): NO